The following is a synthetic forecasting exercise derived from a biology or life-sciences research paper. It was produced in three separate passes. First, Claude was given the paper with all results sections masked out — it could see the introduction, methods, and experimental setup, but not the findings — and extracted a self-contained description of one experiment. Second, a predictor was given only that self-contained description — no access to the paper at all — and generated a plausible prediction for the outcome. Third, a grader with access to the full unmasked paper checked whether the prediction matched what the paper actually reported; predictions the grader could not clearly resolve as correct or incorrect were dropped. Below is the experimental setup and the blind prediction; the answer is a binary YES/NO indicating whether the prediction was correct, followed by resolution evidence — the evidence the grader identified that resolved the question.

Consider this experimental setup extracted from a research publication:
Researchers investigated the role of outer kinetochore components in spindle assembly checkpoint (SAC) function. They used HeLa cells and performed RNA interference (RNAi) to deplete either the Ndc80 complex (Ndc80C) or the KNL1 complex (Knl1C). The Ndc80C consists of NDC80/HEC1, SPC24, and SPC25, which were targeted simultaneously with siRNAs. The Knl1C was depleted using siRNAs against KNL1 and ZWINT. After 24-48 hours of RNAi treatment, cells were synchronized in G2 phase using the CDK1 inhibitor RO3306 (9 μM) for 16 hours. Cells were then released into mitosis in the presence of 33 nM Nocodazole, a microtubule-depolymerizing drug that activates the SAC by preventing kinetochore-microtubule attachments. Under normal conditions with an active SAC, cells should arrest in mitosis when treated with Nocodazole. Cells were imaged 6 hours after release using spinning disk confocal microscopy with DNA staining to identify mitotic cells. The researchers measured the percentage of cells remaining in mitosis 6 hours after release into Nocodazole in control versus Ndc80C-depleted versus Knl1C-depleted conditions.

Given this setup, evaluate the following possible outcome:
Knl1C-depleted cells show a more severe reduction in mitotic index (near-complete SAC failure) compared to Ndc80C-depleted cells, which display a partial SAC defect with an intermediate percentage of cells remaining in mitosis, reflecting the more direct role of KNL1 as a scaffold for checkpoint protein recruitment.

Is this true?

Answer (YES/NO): NO